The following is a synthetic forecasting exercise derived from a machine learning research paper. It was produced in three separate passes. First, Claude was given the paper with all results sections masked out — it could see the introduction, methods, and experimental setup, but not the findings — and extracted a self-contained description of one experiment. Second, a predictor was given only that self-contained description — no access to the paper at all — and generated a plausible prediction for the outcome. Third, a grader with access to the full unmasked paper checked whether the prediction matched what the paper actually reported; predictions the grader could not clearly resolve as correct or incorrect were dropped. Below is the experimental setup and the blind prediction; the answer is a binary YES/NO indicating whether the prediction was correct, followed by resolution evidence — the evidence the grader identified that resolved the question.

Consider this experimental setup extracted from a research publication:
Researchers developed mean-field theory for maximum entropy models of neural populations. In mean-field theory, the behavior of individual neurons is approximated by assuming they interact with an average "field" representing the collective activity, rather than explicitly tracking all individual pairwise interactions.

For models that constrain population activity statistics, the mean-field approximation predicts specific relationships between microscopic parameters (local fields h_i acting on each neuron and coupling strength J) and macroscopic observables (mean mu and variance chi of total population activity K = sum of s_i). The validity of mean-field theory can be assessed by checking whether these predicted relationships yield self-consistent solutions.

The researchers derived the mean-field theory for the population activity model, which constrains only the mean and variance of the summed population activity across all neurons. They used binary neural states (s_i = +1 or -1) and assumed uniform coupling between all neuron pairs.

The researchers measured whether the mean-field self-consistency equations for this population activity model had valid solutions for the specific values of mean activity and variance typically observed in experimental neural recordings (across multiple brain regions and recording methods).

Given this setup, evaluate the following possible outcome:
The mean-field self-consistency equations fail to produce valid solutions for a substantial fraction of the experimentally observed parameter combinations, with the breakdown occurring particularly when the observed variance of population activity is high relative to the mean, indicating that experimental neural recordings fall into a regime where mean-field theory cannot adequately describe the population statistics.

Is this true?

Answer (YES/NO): YES